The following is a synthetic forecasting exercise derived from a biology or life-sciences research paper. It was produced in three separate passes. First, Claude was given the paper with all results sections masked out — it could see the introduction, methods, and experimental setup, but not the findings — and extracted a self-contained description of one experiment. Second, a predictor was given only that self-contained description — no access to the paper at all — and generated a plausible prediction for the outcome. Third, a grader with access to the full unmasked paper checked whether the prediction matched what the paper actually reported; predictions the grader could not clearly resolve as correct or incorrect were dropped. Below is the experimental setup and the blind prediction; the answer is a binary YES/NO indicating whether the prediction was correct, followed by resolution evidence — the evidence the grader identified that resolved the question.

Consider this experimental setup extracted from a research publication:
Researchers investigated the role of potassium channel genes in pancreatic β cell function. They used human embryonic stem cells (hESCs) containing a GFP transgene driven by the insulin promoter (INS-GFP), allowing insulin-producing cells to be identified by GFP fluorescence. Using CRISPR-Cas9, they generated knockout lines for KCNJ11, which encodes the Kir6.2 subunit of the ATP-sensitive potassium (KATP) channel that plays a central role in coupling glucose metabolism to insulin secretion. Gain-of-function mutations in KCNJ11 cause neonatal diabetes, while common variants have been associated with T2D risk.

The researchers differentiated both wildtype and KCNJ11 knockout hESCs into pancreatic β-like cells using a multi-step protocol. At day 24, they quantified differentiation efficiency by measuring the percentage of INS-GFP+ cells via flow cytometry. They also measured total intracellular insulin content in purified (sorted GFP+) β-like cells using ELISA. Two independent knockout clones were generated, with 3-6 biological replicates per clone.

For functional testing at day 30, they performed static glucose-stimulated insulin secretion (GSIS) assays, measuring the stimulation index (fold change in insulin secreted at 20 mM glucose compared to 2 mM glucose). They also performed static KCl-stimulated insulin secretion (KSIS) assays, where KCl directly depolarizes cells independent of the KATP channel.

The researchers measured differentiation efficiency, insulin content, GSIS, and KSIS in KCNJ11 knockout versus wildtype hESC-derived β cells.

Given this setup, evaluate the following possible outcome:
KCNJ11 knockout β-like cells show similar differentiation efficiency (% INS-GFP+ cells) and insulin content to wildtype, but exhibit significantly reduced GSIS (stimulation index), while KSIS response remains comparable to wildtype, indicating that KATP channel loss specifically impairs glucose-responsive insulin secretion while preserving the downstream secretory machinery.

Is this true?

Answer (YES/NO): NO